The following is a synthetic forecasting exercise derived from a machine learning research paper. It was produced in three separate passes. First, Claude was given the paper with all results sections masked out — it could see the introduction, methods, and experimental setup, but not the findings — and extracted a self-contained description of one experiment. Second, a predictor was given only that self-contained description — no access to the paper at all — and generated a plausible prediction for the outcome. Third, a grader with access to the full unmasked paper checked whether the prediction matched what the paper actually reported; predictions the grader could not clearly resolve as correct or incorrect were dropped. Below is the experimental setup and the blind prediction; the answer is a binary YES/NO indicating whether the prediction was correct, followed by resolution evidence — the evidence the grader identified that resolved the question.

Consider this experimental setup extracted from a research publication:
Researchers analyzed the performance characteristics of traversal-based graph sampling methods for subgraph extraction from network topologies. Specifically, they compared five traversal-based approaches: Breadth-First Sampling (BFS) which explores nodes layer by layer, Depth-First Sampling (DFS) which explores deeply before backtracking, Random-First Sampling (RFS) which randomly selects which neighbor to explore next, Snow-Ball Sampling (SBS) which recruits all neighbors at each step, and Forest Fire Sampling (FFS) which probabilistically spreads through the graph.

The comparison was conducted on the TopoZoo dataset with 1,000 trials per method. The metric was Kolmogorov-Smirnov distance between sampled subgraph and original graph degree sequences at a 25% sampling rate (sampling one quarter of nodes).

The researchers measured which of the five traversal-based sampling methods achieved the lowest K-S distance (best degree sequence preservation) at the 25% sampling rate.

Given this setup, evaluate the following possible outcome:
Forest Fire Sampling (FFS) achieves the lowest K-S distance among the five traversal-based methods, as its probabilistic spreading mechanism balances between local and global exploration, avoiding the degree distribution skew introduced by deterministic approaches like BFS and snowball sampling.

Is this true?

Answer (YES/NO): YES